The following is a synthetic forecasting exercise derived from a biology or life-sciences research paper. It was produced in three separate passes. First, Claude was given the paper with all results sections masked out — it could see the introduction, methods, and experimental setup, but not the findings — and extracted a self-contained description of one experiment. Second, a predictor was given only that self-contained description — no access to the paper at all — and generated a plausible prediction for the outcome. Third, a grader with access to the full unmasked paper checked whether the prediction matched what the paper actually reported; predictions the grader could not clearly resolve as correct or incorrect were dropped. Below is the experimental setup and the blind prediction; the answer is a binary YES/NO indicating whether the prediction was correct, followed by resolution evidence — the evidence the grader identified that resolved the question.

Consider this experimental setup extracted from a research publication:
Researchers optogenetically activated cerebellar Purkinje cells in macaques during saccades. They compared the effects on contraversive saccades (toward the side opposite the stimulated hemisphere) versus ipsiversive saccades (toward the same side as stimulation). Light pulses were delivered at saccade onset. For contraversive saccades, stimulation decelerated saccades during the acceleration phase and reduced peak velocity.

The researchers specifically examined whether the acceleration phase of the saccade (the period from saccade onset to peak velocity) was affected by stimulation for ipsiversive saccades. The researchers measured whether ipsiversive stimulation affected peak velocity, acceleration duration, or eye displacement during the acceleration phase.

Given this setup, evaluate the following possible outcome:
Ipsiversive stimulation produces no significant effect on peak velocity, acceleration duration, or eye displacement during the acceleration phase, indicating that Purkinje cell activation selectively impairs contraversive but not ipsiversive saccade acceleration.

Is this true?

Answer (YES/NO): YES